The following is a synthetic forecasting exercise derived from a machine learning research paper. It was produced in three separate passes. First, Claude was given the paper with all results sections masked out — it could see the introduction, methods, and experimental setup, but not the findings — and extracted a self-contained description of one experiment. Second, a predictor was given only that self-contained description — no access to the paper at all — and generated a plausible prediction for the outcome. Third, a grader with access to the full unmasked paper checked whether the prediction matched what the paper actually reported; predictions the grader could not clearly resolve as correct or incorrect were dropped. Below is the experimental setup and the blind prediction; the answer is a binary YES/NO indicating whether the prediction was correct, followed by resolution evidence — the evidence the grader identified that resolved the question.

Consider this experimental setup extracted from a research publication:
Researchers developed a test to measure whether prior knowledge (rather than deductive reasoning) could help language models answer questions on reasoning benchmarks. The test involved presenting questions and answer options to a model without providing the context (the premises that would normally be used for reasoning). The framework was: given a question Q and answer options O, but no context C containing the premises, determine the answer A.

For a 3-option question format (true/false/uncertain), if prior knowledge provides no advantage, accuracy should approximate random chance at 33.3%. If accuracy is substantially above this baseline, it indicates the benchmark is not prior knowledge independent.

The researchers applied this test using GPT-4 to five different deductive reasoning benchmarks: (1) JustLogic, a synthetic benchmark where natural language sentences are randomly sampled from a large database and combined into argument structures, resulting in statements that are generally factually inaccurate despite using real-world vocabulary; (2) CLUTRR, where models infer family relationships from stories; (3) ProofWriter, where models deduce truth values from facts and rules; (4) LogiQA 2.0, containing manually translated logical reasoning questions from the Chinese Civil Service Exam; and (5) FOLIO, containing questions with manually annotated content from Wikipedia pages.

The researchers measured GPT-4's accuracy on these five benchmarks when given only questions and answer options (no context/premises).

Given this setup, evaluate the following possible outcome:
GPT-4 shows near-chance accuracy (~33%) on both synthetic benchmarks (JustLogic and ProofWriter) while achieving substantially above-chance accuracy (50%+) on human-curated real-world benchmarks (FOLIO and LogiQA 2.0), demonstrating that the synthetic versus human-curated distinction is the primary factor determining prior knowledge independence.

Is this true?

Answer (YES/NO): NO